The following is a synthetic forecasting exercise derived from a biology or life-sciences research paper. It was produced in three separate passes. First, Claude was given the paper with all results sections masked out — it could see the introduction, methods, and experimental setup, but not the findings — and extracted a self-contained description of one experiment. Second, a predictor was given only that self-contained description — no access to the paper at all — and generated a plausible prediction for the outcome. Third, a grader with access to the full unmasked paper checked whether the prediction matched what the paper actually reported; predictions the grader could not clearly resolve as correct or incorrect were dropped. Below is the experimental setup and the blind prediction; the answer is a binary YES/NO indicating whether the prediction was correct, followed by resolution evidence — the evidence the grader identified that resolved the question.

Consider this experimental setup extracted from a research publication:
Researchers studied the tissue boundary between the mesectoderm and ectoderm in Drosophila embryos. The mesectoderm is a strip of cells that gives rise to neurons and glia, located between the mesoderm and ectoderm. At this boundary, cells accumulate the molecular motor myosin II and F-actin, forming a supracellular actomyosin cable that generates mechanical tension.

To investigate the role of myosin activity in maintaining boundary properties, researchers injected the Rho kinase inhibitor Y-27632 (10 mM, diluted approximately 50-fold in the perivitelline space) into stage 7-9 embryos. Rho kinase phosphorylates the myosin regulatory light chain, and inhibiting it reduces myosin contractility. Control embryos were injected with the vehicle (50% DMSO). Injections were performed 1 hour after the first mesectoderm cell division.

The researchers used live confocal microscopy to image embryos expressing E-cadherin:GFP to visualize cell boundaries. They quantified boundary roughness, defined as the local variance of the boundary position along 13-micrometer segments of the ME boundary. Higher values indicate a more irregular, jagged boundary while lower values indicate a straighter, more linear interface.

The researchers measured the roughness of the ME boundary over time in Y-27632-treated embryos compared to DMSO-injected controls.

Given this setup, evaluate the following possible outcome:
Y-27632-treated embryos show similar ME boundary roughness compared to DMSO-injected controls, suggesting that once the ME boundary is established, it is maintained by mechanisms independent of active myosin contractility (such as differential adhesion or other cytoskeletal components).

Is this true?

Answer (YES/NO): NO